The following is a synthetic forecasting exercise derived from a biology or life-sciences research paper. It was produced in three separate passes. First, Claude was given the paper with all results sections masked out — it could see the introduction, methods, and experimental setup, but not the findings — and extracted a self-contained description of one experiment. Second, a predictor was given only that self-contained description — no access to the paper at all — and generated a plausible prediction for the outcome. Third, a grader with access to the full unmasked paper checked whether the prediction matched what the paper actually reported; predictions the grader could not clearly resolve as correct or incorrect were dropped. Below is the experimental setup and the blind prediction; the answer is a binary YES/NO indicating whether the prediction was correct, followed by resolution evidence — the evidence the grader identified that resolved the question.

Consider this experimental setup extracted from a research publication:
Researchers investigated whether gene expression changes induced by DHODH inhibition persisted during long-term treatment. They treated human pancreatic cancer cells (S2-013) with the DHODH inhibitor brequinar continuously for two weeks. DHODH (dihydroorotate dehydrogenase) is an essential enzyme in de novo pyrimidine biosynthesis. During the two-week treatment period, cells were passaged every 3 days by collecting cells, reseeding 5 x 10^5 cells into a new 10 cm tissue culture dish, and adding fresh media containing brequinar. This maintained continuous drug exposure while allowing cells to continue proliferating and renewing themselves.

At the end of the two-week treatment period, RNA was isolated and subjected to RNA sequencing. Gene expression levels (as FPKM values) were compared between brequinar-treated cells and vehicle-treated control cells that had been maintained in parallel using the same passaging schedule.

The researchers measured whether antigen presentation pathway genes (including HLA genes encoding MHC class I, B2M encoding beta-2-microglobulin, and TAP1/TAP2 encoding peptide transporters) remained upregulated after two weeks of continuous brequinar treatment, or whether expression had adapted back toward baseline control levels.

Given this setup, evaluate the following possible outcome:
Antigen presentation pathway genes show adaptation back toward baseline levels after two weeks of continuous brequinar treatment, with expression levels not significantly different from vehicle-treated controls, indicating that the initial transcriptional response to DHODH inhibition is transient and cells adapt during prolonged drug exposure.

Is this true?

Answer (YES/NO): NO